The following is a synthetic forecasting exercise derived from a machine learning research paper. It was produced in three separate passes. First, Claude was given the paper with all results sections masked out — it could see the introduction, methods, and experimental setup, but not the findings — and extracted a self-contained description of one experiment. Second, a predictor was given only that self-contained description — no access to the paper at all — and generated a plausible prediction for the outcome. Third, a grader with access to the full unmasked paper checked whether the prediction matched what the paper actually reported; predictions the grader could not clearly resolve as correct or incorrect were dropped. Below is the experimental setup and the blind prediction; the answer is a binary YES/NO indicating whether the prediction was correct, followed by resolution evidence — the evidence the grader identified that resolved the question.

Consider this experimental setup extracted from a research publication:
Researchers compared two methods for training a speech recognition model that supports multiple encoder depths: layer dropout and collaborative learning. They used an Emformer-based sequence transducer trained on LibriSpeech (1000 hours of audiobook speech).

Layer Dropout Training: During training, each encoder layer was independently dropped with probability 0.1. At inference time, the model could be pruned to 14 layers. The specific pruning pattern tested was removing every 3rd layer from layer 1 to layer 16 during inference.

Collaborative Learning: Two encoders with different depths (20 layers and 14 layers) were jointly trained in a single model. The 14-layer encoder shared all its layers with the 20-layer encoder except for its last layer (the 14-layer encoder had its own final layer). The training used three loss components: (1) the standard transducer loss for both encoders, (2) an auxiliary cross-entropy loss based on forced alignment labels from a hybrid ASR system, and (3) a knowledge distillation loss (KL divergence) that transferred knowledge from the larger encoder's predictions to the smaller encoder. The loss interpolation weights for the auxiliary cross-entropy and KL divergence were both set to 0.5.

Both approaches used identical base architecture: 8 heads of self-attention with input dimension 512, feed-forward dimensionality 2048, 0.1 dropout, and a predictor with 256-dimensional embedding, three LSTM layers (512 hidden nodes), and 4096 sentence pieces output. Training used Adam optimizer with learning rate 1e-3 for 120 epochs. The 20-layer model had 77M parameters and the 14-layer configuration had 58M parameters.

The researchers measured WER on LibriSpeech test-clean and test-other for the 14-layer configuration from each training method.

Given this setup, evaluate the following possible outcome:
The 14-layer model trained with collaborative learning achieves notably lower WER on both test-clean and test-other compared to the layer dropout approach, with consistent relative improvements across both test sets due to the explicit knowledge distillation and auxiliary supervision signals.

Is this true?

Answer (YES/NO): YES